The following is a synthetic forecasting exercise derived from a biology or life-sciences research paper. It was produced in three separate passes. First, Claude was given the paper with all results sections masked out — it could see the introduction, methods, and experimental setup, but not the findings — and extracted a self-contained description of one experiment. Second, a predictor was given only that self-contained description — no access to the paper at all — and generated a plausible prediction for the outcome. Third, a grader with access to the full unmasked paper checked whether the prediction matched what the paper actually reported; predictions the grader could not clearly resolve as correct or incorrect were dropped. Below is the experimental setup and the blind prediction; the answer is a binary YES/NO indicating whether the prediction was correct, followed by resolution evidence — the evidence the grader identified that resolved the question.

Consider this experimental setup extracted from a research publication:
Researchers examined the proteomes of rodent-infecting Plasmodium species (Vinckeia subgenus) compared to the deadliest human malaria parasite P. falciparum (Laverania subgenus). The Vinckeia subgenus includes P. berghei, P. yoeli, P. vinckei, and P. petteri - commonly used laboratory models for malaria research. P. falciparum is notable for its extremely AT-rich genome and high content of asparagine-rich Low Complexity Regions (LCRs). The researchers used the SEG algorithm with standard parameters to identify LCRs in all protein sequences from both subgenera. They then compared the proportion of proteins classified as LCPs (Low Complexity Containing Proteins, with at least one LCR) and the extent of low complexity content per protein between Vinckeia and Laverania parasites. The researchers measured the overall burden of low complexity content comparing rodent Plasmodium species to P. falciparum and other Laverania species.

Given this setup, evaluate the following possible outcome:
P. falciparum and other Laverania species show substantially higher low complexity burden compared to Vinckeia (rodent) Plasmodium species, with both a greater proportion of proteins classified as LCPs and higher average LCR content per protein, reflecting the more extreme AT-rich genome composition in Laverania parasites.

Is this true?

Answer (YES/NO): NO